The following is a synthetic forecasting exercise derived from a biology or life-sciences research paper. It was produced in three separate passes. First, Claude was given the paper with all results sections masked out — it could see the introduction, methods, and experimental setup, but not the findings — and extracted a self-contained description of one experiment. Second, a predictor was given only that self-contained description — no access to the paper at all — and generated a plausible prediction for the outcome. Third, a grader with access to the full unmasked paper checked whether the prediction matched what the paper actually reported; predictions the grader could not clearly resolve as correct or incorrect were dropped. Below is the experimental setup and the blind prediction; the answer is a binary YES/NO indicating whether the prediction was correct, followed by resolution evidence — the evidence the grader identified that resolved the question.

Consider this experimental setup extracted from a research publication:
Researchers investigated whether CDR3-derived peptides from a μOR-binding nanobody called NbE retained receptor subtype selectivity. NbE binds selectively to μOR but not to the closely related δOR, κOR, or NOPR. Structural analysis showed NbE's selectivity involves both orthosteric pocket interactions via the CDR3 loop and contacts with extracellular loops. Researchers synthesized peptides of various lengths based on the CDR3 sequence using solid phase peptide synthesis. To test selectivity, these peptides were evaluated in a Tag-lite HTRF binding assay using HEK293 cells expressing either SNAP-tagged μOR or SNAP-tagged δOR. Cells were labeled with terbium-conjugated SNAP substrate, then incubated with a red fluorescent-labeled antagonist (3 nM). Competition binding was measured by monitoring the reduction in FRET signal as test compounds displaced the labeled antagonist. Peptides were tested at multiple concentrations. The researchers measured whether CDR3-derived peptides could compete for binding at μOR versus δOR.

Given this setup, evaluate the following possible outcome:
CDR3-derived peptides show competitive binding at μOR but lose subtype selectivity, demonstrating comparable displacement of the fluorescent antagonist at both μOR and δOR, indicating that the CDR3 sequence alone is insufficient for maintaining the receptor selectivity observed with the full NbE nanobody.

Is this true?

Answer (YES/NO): NO